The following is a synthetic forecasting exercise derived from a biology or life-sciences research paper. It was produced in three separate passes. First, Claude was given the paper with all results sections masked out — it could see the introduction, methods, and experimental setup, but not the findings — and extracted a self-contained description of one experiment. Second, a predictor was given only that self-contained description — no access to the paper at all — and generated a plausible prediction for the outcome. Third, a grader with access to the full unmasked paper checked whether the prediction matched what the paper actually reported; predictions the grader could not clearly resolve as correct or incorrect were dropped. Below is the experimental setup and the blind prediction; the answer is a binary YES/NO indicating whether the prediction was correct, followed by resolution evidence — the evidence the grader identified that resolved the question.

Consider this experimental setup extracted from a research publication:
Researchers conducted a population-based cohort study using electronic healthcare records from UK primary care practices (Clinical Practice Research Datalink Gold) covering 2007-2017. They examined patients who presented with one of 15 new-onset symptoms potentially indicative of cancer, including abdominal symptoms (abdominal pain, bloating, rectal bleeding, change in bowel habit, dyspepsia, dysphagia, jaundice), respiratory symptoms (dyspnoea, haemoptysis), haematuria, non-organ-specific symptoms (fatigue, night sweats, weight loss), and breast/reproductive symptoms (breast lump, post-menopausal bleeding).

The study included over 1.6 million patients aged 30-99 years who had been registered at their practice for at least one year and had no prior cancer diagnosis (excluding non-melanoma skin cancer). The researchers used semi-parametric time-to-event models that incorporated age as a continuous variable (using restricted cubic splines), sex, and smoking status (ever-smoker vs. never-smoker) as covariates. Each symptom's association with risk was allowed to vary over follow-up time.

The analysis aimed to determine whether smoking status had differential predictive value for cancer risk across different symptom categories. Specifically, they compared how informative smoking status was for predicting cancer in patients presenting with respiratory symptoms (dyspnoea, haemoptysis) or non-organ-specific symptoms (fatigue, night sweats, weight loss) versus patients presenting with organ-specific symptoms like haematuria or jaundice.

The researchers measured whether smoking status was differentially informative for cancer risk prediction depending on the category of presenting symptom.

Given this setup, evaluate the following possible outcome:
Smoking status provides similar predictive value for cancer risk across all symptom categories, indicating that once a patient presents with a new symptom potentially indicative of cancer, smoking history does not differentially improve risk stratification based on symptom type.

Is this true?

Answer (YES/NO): NO